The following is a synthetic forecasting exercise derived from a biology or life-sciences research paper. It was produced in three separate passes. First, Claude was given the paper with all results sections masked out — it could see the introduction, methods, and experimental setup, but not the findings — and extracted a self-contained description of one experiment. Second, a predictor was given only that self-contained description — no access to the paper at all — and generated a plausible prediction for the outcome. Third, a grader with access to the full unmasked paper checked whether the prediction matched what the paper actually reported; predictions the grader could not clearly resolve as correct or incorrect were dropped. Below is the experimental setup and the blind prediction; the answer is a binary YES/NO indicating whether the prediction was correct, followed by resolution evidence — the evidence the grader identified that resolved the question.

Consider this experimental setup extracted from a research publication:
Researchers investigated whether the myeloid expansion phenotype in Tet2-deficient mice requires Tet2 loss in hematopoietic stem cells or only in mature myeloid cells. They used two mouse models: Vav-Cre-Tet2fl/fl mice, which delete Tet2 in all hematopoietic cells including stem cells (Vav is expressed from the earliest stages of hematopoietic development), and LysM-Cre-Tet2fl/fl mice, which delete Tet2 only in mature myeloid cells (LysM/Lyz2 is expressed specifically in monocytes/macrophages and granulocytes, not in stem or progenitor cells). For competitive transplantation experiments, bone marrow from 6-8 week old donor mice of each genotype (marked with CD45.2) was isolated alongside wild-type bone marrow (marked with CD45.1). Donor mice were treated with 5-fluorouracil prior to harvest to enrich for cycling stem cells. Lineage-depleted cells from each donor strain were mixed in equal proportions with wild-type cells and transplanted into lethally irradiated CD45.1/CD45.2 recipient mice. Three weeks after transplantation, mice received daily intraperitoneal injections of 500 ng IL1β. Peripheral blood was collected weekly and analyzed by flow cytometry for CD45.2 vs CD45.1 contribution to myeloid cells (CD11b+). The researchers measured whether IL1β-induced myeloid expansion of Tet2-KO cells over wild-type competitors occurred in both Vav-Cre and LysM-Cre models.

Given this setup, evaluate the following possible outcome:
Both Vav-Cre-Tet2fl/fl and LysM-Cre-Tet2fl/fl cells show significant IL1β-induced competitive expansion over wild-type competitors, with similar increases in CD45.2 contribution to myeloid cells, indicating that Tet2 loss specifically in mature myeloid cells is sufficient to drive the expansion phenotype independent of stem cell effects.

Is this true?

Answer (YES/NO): NO